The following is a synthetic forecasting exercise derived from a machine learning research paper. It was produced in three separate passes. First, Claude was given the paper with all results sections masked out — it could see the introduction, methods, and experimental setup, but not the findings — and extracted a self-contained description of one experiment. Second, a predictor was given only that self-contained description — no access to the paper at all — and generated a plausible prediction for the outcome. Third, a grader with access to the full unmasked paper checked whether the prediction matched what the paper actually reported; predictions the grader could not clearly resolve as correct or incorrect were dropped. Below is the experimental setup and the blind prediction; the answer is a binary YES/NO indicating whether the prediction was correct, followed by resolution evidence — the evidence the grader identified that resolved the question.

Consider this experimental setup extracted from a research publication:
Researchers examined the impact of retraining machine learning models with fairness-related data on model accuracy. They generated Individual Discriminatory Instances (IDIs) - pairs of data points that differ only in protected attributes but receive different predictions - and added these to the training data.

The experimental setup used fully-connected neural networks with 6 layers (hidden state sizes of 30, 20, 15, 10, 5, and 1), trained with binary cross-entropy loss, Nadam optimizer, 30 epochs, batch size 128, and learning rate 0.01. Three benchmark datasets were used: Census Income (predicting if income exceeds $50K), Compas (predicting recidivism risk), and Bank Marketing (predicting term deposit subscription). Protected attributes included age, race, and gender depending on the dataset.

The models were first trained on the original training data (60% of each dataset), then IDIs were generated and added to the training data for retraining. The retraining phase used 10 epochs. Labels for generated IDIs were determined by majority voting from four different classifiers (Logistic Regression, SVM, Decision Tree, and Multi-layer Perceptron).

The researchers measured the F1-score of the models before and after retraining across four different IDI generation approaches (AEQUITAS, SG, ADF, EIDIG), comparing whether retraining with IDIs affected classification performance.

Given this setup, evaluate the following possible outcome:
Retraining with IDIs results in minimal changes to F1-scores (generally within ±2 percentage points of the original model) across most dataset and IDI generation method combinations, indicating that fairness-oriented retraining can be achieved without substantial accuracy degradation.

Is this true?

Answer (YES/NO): YES